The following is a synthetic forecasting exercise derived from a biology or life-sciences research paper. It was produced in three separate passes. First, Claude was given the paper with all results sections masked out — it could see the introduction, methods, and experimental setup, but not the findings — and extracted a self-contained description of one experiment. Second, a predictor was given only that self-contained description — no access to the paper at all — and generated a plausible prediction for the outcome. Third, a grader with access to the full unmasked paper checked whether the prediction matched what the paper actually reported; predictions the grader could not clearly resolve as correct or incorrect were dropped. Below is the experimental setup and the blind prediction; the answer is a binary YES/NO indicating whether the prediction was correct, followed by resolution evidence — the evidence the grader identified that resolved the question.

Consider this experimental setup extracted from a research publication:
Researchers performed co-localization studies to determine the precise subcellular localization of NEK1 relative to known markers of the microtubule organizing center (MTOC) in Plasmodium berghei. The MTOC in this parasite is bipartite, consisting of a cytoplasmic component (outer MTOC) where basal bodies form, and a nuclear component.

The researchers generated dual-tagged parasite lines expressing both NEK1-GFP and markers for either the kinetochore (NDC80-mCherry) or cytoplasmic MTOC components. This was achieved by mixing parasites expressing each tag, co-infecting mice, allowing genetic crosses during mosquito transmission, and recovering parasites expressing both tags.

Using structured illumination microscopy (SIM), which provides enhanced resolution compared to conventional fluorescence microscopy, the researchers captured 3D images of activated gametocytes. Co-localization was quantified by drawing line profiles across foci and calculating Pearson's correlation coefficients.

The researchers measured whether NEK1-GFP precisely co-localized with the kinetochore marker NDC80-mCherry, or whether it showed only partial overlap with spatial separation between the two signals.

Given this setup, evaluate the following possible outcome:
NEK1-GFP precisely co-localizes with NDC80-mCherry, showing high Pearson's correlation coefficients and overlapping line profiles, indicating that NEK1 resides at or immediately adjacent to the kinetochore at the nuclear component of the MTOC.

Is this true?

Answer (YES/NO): NO